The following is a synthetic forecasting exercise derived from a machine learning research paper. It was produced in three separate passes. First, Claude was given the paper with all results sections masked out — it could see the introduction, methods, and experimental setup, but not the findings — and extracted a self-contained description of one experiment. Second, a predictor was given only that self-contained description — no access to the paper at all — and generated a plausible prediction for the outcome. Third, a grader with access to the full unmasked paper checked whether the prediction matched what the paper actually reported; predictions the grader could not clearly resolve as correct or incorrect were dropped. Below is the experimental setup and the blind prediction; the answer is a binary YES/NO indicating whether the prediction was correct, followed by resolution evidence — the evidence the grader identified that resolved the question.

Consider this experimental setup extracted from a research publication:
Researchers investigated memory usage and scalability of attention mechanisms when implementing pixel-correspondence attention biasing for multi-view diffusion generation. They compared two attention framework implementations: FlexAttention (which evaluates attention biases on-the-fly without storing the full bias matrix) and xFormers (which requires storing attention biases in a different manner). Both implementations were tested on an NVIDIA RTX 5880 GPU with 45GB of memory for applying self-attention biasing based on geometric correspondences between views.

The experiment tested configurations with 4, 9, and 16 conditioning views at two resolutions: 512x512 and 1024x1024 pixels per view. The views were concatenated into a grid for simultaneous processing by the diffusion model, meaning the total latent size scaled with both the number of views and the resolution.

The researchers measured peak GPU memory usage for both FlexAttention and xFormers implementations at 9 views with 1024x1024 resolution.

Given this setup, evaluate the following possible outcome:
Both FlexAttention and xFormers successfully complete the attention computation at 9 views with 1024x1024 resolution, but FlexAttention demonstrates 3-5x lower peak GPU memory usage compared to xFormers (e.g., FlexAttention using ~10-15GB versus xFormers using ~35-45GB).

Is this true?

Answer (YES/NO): NO